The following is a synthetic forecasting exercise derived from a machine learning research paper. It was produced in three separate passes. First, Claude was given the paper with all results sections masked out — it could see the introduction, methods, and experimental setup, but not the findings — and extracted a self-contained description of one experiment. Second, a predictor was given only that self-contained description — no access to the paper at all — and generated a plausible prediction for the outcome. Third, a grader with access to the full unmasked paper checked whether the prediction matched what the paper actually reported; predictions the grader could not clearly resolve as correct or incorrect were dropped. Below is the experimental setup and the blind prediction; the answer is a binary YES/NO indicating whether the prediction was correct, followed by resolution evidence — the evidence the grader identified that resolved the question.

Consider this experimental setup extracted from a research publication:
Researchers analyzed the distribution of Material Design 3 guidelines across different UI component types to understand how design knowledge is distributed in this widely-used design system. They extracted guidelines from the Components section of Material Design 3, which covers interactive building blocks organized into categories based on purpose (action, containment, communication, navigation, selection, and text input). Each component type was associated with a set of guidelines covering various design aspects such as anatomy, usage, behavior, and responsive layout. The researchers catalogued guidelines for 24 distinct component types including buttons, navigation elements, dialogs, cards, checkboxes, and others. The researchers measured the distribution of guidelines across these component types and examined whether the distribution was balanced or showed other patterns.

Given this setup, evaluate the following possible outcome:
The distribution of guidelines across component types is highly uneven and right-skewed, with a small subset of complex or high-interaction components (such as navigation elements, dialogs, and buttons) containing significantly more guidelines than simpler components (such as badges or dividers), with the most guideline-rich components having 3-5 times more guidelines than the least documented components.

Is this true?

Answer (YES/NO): NO